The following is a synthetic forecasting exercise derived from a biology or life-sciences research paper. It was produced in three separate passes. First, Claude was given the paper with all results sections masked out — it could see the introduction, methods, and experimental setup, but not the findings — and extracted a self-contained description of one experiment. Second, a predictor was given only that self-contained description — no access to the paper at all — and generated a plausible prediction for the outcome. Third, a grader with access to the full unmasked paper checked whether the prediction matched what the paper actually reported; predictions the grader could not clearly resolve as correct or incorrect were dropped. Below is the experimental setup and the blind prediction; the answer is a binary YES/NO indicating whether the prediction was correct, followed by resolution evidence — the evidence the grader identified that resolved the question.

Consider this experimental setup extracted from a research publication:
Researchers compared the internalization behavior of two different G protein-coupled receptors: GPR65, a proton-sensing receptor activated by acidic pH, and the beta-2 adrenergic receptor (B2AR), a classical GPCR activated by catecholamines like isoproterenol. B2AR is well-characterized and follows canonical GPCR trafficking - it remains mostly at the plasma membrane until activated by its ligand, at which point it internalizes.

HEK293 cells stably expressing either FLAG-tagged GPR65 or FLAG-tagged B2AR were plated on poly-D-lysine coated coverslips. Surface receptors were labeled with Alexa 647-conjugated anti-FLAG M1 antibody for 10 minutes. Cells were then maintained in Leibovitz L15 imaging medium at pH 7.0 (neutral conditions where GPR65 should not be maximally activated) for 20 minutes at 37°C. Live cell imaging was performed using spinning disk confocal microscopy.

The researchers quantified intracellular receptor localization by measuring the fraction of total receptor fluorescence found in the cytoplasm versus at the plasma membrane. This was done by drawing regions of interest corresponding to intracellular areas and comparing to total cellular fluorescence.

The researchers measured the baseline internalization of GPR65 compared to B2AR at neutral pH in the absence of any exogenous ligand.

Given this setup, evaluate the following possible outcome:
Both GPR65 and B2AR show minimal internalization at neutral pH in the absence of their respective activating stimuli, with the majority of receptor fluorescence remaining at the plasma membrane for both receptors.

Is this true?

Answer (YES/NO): NO